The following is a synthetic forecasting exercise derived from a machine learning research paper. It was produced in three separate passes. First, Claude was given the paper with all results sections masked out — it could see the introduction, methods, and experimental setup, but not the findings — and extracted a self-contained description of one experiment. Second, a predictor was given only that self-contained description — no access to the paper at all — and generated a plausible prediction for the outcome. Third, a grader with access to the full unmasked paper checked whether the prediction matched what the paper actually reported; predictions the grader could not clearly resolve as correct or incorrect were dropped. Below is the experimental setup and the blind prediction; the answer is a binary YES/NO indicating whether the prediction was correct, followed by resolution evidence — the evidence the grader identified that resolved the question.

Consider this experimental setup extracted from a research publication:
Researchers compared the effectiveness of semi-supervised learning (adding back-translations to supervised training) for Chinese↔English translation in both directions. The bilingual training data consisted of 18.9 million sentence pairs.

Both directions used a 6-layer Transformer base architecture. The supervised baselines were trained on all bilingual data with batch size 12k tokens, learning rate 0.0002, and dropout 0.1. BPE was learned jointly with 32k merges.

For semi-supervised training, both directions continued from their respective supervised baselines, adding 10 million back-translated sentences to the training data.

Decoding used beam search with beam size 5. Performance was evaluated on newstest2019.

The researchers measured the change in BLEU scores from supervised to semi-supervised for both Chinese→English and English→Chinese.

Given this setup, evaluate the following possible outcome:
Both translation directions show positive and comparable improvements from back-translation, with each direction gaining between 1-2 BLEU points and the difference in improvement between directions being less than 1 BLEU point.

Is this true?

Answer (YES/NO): NO